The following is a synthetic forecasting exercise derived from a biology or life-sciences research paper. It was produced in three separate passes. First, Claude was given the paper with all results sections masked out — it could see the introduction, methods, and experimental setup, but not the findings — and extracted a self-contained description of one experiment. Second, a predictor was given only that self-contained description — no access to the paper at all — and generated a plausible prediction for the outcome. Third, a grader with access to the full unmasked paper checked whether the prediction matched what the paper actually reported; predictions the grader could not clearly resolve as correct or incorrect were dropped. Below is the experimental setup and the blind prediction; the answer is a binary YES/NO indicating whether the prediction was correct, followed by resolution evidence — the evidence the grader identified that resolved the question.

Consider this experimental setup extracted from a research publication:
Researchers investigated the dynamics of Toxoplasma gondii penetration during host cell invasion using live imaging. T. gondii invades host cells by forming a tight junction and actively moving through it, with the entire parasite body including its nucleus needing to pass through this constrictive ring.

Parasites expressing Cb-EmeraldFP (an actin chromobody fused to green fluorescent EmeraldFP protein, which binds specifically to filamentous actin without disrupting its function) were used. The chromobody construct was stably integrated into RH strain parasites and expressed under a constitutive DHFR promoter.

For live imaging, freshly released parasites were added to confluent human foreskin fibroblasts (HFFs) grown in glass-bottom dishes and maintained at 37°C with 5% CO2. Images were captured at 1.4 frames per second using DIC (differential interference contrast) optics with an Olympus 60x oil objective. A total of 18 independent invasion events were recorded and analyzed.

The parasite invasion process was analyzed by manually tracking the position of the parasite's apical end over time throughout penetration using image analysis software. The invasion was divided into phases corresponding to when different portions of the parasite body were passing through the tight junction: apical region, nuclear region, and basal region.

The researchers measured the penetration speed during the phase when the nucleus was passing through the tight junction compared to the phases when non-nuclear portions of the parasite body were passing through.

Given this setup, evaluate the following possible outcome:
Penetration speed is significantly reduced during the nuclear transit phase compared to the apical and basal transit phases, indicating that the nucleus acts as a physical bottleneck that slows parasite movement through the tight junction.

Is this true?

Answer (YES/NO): YES